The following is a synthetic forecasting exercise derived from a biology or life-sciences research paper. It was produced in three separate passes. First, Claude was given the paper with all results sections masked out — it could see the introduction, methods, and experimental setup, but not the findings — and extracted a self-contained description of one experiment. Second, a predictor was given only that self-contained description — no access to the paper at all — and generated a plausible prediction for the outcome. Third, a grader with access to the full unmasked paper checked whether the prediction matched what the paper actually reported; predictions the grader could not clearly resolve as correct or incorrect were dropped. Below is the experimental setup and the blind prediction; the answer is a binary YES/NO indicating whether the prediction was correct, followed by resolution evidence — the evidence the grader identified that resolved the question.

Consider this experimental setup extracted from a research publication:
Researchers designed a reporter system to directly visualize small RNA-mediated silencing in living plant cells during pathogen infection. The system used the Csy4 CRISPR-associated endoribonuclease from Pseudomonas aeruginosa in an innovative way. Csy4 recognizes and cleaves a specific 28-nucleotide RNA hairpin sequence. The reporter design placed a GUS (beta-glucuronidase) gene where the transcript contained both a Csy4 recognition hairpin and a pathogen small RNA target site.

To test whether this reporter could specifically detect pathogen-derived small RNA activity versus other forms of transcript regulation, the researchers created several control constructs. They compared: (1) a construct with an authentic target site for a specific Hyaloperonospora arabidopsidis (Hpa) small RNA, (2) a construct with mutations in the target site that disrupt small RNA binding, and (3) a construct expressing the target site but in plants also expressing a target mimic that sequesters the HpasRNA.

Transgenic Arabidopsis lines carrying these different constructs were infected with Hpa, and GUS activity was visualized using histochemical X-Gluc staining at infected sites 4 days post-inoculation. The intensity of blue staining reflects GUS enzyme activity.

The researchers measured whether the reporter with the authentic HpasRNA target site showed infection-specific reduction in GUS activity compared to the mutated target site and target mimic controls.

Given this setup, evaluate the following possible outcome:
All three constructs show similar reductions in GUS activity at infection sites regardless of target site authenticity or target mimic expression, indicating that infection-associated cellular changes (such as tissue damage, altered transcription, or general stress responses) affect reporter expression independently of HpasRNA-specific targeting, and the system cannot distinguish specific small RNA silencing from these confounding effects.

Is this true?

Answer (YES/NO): NO